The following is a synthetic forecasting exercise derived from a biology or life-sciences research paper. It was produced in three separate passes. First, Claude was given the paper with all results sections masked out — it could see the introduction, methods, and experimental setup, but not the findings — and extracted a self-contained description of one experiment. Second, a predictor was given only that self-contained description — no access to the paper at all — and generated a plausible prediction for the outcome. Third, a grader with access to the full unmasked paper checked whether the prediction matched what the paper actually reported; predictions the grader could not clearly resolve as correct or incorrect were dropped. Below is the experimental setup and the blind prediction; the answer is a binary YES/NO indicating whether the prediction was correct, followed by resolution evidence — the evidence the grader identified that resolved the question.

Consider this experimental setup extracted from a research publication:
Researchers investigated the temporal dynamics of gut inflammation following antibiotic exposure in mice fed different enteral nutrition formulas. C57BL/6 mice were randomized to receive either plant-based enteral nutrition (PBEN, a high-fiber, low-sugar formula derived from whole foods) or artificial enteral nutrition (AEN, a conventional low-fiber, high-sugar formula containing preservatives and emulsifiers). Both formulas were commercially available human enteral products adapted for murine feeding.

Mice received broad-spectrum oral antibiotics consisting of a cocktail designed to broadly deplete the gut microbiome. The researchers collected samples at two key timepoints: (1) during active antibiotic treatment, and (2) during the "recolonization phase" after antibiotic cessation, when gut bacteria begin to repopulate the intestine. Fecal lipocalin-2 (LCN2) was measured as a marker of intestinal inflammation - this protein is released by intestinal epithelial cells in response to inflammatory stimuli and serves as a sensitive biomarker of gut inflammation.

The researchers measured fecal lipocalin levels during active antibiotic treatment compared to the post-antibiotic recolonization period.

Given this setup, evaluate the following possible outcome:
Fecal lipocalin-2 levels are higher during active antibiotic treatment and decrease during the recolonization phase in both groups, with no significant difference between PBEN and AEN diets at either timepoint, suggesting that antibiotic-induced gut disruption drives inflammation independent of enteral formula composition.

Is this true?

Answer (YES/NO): NO